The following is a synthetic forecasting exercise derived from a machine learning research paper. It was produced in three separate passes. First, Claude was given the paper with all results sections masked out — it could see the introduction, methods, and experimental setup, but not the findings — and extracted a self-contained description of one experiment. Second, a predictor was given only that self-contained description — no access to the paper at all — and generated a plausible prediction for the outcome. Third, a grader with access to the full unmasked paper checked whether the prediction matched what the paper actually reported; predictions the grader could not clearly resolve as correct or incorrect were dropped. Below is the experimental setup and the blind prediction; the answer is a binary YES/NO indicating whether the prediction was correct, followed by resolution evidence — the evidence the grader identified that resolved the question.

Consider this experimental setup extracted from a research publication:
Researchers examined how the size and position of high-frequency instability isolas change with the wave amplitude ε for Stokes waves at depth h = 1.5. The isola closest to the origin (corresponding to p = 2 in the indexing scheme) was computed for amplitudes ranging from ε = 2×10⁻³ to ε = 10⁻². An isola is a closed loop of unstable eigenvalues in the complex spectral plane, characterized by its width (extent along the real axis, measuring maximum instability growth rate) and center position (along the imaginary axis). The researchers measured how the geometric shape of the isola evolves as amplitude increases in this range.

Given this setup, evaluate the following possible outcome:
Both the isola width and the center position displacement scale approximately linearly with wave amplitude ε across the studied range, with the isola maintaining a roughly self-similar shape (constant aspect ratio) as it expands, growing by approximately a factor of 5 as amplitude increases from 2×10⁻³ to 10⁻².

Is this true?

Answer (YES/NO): NO